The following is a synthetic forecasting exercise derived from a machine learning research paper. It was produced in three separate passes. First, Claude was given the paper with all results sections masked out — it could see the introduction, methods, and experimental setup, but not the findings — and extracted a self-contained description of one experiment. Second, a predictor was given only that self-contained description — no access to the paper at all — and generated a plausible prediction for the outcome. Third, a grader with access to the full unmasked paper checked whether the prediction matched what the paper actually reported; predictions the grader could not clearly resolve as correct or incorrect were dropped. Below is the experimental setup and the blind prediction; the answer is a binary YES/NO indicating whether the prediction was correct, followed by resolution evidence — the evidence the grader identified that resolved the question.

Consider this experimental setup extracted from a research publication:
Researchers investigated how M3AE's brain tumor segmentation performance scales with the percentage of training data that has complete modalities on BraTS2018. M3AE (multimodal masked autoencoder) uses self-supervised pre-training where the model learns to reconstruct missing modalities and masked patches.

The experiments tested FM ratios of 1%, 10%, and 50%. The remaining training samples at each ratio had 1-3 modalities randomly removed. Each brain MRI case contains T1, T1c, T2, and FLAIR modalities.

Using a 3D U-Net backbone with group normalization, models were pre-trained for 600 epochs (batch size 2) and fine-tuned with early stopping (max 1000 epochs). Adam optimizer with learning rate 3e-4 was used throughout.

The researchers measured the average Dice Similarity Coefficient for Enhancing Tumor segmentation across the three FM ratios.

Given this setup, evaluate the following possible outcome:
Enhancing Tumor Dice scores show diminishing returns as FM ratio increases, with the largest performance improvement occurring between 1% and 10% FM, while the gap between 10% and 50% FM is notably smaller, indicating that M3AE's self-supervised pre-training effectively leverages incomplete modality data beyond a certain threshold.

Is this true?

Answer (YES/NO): YES